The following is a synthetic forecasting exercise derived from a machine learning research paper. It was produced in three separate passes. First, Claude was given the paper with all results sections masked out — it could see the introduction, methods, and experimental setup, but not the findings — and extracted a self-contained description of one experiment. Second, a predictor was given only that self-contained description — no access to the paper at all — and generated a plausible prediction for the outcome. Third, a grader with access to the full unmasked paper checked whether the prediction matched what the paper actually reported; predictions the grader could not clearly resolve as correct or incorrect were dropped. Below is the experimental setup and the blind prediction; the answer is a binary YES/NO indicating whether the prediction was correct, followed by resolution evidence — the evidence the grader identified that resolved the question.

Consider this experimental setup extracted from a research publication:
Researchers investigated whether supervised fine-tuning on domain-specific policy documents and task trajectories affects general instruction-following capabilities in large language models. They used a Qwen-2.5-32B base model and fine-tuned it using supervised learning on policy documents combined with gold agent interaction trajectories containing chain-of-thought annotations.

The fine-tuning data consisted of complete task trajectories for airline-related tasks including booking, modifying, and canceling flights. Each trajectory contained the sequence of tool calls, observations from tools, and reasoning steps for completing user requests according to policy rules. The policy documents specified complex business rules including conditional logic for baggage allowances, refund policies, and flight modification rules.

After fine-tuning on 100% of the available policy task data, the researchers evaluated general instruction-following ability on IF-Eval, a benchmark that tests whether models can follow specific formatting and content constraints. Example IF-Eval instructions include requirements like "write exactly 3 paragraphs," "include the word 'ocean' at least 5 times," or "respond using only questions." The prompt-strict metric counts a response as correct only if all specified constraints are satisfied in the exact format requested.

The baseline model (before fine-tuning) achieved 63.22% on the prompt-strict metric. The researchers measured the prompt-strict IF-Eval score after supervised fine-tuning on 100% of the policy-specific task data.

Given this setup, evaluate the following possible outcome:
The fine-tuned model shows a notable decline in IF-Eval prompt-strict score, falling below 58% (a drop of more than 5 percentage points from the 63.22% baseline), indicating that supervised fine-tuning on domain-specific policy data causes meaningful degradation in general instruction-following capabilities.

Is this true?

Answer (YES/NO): NO